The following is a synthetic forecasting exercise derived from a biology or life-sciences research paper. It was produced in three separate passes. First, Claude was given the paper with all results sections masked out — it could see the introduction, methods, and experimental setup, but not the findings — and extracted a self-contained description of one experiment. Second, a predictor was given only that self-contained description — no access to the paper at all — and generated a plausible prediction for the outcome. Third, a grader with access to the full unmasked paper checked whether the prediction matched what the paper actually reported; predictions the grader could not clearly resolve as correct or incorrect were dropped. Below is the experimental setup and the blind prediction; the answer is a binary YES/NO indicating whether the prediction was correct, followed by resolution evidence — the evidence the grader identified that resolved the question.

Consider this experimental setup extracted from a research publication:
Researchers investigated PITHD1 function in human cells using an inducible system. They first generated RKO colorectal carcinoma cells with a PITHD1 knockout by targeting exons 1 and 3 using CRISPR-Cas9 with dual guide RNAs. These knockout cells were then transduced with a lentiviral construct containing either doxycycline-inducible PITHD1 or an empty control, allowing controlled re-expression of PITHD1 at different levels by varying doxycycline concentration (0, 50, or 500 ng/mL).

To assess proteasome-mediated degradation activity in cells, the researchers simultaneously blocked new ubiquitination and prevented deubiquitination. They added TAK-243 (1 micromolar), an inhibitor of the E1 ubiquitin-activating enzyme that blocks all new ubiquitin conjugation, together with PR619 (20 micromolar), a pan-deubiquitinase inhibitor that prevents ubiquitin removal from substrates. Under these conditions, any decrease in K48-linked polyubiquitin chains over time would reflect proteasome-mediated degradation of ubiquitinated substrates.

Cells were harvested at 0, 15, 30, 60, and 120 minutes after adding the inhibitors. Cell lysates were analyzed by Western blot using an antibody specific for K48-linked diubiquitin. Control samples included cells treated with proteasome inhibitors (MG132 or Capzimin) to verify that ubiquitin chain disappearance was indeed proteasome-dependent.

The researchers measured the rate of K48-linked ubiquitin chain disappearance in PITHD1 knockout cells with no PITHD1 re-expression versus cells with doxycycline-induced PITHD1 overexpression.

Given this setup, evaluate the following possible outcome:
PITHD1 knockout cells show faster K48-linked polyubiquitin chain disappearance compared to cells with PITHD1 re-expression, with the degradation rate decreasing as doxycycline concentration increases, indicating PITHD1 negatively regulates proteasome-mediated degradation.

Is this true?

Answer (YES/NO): YES